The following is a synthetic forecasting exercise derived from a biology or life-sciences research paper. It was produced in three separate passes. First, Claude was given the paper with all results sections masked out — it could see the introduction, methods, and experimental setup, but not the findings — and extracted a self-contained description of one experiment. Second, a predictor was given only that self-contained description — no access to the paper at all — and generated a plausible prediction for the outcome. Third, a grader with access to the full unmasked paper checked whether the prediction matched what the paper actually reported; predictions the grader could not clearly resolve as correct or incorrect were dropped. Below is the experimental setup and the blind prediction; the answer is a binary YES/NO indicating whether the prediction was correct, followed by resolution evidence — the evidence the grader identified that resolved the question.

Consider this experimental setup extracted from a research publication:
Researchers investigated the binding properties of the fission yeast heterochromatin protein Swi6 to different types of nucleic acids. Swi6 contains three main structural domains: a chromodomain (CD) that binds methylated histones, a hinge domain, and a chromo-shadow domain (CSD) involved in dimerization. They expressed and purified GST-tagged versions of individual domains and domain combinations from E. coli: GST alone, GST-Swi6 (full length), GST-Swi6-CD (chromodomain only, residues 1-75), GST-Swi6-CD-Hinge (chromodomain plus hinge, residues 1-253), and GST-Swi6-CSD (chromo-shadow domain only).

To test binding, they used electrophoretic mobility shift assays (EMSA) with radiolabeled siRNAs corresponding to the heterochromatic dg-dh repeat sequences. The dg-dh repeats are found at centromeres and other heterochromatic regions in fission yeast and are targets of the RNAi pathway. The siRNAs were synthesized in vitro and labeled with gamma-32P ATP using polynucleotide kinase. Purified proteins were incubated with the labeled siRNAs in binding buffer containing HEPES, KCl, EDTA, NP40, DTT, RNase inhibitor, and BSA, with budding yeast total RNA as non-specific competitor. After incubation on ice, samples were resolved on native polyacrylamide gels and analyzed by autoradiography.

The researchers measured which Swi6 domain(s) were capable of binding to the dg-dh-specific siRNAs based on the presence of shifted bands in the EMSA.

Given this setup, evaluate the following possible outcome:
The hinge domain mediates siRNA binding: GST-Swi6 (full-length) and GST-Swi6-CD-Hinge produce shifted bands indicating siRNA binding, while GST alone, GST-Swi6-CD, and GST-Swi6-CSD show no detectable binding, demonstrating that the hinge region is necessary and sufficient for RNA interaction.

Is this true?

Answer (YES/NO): NO